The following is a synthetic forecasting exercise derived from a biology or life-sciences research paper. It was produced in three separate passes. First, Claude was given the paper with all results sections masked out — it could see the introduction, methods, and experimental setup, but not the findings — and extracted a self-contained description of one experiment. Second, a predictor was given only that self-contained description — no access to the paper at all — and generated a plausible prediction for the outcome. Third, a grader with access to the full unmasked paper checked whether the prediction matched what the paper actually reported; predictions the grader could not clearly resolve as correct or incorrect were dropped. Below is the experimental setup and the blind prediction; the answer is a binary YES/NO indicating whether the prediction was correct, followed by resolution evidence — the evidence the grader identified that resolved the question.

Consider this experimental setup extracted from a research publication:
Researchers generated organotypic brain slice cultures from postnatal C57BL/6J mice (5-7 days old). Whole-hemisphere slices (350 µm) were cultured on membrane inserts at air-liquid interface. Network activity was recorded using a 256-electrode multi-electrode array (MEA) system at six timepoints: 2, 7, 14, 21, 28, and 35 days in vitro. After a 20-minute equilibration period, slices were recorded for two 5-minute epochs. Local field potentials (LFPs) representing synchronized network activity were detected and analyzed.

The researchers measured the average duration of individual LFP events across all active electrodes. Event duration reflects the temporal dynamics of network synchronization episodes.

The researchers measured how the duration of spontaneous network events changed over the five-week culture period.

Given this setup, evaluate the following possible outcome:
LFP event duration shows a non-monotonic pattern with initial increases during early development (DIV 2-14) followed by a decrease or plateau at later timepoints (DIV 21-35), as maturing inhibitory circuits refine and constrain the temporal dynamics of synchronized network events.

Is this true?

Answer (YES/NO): NO